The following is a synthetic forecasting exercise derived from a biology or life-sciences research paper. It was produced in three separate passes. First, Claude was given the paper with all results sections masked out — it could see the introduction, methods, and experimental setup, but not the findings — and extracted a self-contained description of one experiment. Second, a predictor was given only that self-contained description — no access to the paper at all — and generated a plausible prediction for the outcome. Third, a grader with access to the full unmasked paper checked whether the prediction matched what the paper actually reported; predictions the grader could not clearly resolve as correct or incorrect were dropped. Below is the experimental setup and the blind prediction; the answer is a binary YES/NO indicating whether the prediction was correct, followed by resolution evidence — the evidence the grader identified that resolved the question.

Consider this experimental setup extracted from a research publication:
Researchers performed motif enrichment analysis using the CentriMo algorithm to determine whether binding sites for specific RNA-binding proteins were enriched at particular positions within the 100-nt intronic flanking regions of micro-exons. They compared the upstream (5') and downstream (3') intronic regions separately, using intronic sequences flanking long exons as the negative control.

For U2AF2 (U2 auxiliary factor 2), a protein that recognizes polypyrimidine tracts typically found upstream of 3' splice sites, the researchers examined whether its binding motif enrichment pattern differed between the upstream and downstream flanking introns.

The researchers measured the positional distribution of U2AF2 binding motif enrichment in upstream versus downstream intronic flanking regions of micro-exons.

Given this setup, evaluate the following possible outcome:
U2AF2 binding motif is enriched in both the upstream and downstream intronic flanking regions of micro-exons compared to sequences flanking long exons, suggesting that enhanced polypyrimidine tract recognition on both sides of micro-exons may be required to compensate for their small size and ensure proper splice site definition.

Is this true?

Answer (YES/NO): NO